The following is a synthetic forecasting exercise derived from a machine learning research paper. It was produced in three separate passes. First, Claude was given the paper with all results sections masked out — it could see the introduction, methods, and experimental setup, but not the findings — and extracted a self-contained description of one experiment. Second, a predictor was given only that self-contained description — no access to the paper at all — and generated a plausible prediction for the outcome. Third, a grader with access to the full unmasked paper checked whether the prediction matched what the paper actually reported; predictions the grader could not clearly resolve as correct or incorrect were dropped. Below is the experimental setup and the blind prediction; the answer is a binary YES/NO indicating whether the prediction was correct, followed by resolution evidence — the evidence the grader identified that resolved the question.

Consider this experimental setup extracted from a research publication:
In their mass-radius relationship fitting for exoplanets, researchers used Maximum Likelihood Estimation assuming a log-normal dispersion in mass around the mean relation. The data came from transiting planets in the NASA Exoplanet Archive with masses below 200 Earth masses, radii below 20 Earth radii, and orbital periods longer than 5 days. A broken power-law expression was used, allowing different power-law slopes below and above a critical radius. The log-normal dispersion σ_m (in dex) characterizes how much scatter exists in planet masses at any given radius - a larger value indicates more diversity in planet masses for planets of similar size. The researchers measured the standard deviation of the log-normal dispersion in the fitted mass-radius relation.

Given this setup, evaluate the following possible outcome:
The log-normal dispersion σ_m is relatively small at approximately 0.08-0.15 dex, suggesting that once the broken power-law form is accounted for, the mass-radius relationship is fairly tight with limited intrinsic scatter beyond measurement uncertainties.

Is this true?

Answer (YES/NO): NO